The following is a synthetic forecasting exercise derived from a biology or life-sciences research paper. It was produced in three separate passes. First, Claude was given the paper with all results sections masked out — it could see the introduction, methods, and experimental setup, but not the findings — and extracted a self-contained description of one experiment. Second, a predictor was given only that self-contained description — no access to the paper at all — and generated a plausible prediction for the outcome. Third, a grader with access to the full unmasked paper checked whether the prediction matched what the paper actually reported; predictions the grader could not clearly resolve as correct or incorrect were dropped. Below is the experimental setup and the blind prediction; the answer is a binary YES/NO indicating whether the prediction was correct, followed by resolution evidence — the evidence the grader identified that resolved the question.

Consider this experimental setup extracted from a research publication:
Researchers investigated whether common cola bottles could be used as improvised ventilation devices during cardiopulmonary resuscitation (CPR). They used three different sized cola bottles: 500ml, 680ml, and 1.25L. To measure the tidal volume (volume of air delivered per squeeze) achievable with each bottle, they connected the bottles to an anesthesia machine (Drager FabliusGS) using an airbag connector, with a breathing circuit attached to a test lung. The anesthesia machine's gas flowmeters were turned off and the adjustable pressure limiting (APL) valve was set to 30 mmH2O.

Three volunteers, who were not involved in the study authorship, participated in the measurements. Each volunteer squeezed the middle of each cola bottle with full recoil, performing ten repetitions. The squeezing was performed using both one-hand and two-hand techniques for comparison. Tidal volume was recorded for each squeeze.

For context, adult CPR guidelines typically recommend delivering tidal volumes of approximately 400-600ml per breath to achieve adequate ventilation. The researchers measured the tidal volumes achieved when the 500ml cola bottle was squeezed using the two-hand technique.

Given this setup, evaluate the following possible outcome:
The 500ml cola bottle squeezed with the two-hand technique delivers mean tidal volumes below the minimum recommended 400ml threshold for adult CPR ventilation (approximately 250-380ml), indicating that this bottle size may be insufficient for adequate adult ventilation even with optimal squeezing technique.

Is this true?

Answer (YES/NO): NO